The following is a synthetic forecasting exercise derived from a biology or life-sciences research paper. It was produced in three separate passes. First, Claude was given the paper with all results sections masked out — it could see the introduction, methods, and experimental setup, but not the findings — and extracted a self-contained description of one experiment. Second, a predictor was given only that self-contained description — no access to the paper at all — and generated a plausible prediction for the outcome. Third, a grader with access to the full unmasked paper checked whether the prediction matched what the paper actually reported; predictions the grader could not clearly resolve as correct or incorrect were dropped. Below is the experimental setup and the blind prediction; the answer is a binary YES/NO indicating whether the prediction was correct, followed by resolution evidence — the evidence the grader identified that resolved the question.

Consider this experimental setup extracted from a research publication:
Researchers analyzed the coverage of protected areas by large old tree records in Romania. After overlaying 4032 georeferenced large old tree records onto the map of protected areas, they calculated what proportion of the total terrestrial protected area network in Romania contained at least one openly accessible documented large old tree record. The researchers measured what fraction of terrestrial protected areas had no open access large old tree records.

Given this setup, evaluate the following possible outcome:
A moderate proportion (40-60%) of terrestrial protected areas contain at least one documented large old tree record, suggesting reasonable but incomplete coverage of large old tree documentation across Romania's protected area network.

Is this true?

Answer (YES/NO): NO